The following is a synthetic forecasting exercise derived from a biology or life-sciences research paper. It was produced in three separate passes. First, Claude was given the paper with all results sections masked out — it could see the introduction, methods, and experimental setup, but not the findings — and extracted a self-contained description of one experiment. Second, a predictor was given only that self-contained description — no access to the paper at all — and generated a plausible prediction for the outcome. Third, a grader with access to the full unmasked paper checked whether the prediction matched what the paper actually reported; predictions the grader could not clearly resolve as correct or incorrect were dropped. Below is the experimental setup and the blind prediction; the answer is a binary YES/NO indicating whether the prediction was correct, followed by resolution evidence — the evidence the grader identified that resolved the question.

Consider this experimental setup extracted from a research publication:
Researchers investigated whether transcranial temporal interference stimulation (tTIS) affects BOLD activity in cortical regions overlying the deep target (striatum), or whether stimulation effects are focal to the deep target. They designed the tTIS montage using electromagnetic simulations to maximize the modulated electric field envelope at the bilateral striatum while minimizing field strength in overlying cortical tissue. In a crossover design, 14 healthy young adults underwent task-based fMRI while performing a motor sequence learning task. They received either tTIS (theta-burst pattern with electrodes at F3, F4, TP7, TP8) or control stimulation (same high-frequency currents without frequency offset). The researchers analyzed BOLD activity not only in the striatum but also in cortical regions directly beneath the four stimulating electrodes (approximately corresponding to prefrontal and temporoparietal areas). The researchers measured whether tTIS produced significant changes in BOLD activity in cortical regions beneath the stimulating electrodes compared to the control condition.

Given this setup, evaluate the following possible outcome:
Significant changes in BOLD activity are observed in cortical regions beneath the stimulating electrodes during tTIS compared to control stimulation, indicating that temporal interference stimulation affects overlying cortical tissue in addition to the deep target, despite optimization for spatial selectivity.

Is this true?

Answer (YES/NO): NO